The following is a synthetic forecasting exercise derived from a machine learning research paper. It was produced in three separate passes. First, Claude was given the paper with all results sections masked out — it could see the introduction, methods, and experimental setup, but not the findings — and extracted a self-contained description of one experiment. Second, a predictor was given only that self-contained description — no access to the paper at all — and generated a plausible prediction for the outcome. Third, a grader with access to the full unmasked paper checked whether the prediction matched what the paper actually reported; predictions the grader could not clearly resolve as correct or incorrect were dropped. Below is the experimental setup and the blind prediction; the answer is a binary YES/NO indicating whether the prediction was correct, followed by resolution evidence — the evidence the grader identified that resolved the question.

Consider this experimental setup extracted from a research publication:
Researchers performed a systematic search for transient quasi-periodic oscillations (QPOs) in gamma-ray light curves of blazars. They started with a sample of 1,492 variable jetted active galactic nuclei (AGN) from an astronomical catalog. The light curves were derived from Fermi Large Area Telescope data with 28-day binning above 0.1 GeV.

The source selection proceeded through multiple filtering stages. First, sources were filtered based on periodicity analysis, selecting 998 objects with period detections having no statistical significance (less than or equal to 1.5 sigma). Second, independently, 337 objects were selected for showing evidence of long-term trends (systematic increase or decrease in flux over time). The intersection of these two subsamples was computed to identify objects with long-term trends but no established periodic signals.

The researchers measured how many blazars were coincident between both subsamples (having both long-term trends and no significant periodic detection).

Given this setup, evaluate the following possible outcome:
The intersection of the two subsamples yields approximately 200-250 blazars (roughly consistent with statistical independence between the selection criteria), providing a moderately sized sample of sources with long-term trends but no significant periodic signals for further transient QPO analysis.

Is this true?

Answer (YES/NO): NO